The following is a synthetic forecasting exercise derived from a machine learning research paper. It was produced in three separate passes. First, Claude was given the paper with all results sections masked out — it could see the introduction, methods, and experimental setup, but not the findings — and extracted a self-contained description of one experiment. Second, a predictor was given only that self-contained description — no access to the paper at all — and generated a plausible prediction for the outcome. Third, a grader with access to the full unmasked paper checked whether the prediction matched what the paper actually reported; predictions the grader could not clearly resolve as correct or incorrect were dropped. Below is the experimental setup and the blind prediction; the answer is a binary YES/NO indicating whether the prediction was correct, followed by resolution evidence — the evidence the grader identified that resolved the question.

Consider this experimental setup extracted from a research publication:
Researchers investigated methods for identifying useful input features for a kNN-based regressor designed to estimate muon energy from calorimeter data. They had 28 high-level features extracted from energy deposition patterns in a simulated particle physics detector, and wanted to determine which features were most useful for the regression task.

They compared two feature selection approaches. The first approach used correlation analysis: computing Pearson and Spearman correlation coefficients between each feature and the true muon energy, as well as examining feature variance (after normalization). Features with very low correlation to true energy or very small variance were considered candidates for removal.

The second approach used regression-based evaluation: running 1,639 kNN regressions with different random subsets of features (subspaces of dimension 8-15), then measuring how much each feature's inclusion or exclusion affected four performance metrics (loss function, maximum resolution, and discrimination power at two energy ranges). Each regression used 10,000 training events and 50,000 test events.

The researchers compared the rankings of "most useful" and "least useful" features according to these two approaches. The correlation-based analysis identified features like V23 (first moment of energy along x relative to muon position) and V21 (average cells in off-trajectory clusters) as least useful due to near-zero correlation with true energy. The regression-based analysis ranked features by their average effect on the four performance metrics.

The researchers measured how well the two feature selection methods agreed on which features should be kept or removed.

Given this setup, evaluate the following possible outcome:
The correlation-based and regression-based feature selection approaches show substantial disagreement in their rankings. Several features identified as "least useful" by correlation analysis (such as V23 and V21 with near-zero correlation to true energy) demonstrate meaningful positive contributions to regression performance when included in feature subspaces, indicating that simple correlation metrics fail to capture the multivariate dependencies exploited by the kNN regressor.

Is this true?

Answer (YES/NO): NO